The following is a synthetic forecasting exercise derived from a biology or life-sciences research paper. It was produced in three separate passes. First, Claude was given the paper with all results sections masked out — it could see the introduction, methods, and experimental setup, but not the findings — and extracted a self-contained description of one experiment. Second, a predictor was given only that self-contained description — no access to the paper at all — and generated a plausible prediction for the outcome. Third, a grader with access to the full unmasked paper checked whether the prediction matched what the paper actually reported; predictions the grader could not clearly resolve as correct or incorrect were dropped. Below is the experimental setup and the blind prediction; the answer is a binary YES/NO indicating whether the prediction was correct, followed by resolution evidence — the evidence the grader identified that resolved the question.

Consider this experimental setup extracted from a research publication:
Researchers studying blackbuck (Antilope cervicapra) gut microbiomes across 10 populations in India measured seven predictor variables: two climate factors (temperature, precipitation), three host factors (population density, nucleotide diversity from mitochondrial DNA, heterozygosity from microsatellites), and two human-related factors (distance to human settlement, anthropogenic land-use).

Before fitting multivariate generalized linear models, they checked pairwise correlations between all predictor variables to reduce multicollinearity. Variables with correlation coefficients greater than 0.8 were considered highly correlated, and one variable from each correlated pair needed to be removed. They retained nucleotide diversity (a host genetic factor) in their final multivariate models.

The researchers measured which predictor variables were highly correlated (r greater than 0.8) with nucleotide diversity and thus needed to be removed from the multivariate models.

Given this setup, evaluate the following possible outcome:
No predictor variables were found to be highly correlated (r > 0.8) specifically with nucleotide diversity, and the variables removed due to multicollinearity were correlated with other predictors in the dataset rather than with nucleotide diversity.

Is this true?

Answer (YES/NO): NO